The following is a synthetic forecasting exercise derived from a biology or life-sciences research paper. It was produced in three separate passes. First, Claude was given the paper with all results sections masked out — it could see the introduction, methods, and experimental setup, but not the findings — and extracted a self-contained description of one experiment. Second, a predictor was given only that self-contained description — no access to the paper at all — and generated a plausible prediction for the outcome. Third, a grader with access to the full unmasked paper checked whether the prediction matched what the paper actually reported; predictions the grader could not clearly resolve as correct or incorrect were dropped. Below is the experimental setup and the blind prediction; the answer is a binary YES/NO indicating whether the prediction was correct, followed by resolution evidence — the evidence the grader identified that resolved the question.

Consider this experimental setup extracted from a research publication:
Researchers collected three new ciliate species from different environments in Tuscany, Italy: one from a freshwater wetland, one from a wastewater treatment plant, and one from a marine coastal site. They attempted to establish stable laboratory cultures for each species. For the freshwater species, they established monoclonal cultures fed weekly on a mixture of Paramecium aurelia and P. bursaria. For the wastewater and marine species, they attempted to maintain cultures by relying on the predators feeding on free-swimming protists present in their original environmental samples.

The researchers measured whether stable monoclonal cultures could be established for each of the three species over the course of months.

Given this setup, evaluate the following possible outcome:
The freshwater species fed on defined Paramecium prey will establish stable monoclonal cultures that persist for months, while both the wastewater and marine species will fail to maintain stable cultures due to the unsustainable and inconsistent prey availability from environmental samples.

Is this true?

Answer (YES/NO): YES